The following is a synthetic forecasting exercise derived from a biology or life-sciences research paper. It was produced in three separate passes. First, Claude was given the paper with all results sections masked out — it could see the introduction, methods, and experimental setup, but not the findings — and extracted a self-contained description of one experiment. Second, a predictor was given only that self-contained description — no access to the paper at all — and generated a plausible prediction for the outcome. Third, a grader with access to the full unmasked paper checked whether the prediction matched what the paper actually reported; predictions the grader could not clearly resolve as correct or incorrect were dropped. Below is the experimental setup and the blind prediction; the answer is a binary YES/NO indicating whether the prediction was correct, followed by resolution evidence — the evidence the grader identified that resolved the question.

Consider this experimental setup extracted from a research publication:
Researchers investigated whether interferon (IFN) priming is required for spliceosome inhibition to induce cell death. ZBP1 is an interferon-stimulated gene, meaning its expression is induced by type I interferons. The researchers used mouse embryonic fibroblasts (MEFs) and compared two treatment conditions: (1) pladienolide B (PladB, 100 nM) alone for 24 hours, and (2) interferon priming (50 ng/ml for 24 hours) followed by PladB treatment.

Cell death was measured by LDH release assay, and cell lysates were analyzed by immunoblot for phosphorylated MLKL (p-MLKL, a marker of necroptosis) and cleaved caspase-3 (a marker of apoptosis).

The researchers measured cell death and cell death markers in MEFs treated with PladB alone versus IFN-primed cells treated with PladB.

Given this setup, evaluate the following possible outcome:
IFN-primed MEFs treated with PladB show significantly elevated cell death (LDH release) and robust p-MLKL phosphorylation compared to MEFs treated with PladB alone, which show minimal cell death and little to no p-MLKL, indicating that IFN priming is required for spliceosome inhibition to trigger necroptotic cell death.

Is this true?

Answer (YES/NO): NO